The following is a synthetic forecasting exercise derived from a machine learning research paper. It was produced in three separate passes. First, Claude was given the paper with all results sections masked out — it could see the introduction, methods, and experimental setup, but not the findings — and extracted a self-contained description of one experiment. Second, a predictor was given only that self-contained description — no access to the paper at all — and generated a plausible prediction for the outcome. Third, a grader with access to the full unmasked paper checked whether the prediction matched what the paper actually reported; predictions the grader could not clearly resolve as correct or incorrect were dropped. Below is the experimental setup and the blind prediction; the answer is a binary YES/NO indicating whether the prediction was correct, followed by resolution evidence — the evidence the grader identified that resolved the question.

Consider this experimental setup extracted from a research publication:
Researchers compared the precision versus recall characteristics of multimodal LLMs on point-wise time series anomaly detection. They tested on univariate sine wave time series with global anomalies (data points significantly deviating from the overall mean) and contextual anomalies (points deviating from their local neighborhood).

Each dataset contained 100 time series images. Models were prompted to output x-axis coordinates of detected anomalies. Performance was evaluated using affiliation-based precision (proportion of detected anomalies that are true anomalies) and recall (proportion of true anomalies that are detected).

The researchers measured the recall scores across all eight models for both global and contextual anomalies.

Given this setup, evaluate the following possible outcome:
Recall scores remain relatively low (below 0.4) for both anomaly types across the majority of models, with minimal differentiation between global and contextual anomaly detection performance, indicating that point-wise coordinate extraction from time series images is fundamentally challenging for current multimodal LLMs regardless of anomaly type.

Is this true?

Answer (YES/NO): NO